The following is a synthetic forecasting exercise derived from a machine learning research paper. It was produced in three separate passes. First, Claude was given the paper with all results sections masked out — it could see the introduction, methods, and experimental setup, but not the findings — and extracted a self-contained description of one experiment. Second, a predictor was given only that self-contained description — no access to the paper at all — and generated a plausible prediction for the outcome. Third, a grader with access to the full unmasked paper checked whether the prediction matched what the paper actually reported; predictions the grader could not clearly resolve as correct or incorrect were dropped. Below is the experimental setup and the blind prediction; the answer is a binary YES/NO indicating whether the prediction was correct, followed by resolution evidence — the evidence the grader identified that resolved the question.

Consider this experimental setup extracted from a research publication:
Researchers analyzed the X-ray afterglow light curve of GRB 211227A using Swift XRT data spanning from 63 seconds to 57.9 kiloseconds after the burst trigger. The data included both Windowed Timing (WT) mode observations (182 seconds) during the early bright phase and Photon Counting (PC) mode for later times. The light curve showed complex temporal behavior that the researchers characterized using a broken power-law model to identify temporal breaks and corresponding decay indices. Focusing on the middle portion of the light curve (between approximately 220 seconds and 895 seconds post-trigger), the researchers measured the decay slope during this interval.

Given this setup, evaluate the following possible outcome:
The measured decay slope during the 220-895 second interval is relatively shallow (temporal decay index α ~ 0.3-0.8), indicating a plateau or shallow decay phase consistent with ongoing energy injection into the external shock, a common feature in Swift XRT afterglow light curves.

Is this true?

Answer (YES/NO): NO